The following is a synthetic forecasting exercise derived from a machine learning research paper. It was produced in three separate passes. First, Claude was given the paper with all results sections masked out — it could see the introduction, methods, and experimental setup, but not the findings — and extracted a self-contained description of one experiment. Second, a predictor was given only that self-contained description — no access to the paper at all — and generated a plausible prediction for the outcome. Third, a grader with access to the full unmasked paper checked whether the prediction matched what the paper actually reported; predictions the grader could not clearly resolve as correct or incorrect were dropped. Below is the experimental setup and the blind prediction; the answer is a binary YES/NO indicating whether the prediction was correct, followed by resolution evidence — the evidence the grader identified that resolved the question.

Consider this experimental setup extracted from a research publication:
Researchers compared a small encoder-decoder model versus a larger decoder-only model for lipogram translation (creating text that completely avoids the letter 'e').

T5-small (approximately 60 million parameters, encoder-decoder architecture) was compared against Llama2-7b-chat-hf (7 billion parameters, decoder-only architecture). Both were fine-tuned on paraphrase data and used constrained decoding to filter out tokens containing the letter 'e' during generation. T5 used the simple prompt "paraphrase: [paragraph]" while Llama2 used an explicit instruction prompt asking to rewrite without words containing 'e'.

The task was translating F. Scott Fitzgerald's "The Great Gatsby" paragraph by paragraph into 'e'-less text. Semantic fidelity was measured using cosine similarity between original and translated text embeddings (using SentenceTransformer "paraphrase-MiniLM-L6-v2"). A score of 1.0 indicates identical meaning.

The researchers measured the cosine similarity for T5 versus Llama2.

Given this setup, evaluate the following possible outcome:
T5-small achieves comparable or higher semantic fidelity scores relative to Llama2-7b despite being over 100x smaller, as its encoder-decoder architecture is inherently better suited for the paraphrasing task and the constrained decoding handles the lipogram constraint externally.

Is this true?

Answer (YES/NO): YES